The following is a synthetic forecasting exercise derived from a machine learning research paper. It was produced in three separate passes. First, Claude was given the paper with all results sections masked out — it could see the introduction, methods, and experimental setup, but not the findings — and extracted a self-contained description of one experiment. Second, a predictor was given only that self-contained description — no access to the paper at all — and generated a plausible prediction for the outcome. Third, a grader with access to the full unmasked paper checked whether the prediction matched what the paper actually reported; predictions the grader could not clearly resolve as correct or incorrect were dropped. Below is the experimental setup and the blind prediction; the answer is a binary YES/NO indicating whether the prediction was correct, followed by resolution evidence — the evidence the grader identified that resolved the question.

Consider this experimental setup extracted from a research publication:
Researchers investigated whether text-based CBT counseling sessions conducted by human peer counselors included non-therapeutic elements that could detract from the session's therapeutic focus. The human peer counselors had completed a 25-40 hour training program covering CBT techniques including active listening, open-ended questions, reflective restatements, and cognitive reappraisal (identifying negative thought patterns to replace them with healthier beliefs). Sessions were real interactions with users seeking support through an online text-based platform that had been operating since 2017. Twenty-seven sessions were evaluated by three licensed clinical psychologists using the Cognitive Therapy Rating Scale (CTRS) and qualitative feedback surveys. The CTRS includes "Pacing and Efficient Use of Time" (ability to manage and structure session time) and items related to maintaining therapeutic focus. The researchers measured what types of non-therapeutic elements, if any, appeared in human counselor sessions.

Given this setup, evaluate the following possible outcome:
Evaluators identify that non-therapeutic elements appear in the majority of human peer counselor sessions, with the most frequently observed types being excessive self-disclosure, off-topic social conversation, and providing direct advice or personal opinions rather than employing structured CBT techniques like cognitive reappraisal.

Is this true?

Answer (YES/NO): NO